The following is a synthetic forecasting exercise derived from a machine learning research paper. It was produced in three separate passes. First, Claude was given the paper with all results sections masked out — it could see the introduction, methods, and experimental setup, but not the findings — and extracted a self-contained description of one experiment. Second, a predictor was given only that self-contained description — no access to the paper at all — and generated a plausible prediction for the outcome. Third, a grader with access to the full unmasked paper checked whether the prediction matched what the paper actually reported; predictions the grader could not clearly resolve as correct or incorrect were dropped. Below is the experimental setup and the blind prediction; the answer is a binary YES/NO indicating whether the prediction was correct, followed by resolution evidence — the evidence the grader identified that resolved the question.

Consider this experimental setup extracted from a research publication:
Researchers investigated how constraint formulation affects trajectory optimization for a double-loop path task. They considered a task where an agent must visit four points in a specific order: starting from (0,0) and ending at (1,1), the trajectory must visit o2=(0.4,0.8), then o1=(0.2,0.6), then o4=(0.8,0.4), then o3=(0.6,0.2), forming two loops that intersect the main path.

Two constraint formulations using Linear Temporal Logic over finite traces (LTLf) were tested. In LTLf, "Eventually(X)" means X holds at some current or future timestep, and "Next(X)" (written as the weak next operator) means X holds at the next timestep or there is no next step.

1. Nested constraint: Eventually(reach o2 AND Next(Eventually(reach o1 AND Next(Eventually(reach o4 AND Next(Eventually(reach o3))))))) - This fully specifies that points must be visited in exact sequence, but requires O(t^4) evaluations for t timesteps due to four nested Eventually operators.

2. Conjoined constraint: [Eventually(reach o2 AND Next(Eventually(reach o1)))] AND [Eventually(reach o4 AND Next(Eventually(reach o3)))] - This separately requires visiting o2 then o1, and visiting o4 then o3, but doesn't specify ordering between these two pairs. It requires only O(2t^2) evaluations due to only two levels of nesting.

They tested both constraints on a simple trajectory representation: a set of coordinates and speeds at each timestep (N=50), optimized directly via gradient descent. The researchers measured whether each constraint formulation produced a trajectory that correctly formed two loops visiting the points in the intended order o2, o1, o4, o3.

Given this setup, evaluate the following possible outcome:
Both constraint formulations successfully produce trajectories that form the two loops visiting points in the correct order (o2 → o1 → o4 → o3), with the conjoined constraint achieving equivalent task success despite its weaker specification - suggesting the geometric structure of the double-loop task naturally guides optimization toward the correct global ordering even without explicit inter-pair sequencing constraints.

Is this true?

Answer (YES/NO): NO